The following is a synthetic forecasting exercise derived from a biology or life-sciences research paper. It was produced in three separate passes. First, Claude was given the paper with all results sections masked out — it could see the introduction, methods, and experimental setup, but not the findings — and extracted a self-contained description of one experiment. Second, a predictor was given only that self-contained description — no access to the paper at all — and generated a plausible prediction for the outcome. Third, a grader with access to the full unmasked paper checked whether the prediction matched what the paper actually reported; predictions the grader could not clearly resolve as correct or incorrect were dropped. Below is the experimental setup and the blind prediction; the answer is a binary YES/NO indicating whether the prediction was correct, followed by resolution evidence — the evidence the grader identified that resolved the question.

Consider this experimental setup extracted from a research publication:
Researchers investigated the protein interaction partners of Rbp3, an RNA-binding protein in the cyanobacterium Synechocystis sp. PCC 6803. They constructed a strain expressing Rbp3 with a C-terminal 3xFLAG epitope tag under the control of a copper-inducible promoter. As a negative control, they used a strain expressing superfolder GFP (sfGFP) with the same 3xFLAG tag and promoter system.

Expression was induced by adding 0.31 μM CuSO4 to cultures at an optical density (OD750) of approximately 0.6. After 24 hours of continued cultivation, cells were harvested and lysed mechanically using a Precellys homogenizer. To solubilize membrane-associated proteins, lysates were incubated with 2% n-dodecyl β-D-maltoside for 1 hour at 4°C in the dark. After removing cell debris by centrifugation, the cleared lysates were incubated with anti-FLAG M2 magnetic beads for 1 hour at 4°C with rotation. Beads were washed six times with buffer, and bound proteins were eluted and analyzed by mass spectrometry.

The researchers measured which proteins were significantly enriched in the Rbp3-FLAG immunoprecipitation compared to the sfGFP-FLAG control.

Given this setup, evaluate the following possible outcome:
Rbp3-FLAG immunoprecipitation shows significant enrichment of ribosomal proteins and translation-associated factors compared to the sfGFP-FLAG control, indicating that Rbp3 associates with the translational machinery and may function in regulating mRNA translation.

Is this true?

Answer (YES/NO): YES